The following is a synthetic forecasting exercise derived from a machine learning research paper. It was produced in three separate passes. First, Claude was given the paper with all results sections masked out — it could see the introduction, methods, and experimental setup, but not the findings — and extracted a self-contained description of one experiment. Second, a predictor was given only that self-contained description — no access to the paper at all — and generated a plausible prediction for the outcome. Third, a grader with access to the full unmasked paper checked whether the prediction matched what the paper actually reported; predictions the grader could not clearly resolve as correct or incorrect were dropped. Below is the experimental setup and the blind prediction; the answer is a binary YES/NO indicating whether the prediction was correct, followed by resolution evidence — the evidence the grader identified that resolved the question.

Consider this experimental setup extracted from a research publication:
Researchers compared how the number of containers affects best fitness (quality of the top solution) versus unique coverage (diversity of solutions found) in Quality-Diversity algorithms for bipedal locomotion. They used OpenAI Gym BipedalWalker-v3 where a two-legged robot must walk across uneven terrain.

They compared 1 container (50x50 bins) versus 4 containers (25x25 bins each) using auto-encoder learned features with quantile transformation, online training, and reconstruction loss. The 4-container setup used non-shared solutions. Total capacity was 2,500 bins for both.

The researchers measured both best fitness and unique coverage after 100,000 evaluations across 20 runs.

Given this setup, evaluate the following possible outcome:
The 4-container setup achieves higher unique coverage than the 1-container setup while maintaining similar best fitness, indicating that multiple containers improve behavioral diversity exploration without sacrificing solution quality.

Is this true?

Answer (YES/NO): NO